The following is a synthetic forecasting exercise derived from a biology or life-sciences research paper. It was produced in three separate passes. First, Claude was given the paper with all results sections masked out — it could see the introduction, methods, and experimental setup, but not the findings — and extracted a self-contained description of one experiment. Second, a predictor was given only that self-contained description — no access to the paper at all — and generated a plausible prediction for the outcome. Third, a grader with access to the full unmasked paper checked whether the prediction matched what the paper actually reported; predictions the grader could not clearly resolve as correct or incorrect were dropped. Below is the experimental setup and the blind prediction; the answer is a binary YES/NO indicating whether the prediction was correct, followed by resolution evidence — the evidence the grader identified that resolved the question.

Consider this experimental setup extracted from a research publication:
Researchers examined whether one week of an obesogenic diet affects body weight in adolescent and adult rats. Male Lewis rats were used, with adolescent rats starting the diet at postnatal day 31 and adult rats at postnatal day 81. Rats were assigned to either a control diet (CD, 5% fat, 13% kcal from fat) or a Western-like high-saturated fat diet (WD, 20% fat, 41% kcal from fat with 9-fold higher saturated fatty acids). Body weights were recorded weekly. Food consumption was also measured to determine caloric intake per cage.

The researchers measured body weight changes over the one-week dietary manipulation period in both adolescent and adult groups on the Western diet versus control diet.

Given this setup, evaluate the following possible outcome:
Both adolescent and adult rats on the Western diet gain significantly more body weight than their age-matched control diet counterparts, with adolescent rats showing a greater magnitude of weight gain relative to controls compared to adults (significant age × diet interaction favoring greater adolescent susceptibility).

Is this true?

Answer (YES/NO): NO